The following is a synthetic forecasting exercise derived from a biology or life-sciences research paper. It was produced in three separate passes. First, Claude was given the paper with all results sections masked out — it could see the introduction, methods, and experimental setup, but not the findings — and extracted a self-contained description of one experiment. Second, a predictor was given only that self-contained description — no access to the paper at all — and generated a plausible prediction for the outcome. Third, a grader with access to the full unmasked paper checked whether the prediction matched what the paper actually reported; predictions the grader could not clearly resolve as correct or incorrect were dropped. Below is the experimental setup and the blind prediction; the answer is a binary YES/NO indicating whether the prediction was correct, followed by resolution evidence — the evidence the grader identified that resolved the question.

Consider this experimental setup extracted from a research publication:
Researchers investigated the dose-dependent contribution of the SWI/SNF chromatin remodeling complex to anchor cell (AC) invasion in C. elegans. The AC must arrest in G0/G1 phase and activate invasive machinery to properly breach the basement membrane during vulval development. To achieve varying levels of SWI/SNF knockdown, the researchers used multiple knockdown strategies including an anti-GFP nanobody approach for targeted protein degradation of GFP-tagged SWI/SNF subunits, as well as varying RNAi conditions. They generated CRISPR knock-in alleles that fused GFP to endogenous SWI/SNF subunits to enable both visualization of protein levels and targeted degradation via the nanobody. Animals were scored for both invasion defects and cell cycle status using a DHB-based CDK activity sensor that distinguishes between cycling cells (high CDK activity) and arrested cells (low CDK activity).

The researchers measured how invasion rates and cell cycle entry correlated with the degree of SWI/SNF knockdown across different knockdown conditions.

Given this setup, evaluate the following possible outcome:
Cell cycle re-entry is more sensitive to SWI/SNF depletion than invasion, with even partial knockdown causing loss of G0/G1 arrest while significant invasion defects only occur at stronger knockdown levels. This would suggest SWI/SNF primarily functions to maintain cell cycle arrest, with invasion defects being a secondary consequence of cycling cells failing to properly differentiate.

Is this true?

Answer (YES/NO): NO